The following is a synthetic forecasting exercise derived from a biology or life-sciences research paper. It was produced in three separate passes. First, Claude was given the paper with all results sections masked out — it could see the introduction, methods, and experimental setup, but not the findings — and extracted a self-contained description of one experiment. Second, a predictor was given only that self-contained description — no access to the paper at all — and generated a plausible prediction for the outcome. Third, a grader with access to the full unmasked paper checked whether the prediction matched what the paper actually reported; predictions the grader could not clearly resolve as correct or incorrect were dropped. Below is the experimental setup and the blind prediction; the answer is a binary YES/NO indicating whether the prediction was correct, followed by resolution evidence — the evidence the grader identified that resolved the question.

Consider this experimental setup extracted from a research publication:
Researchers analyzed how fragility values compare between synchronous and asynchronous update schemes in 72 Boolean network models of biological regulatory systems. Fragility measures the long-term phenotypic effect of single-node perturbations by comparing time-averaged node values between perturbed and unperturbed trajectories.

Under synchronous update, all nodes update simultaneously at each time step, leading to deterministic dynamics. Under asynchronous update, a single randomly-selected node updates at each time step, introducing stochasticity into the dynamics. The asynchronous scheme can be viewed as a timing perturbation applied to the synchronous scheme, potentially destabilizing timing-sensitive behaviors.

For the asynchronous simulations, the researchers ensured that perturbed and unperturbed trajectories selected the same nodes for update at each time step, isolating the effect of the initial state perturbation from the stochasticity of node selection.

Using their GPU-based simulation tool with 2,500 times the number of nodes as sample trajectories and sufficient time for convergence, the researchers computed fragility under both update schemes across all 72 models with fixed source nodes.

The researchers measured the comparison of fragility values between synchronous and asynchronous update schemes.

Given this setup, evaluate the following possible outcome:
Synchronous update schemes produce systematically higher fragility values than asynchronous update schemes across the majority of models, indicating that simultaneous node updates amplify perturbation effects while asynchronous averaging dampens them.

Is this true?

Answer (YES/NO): NO